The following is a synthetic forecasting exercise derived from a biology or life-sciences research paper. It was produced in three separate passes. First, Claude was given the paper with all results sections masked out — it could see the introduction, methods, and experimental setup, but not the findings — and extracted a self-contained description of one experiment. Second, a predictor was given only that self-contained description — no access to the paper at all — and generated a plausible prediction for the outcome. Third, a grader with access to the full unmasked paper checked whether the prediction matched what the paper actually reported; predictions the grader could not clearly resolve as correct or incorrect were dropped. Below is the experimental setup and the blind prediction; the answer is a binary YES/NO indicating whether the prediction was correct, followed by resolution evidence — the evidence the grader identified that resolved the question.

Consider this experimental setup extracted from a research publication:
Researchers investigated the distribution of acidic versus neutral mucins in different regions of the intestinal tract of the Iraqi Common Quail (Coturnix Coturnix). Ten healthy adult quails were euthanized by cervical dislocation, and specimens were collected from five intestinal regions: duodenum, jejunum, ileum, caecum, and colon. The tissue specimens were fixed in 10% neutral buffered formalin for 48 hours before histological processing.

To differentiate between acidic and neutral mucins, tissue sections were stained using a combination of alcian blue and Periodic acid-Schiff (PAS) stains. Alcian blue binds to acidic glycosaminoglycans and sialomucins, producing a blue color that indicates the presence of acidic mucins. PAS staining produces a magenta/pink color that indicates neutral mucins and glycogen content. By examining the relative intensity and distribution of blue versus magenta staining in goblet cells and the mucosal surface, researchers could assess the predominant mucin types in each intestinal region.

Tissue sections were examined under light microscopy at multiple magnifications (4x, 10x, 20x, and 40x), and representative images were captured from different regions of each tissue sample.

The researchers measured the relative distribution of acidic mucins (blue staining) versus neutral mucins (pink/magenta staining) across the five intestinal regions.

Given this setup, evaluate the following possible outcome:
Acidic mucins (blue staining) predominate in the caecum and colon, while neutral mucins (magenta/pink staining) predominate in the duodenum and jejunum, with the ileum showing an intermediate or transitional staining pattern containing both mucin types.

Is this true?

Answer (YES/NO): NO